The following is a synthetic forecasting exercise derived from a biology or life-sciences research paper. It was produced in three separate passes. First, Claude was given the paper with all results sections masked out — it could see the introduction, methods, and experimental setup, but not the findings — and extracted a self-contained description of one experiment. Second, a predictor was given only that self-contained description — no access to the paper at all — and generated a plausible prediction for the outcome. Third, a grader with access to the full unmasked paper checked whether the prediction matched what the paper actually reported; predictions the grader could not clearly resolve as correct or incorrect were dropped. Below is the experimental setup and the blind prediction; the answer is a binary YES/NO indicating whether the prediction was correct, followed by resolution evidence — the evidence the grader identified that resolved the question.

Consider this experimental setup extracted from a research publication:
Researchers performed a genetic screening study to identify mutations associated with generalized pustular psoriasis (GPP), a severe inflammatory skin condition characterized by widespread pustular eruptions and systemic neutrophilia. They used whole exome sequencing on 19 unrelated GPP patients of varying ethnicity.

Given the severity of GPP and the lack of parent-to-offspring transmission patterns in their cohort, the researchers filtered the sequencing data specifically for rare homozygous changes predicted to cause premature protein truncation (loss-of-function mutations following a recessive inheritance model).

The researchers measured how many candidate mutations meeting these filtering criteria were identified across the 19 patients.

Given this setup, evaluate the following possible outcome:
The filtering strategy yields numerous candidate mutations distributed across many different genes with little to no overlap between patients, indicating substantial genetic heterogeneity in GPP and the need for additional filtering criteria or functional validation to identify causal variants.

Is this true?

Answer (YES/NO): YES